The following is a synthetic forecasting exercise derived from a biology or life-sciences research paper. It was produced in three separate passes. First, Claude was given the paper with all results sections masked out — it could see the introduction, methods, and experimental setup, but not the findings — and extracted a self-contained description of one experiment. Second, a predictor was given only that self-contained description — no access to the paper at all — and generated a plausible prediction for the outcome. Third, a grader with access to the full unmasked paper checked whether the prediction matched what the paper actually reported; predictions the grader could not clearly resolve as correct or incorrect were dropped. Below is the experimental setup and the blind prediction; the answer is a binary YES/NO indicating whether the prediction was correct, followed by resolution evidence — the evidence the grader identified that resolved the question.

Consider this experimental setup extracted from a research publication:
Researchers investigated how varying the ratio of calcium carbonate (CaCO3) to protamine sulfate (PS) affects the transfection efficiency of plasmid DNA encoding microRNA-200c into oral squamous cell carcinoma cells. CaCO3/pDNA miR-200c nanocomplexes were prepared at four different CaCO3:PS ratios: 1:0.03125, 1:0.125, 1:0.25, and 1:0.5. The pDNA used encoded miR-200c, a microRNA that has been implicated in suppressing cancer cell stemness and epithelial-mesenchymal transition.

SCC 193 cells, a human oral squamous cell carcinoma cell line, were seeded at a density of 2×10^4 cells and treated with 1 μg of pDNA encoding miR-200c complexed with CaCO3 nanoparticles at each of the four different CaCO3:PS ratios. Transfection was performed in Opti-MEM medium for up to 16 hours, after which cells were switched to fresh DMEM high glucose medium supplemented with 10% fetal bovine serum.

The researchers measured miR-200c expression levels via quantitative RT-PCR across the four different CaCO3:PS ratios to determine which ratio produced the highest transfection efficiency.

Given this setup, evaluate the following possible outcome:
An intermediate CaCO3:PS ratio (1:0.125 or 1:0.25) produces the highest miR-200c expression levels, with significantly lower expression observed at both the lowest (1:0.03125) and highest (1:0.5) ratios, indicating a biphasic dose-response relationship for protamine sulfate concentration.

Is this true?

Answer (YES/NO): NO